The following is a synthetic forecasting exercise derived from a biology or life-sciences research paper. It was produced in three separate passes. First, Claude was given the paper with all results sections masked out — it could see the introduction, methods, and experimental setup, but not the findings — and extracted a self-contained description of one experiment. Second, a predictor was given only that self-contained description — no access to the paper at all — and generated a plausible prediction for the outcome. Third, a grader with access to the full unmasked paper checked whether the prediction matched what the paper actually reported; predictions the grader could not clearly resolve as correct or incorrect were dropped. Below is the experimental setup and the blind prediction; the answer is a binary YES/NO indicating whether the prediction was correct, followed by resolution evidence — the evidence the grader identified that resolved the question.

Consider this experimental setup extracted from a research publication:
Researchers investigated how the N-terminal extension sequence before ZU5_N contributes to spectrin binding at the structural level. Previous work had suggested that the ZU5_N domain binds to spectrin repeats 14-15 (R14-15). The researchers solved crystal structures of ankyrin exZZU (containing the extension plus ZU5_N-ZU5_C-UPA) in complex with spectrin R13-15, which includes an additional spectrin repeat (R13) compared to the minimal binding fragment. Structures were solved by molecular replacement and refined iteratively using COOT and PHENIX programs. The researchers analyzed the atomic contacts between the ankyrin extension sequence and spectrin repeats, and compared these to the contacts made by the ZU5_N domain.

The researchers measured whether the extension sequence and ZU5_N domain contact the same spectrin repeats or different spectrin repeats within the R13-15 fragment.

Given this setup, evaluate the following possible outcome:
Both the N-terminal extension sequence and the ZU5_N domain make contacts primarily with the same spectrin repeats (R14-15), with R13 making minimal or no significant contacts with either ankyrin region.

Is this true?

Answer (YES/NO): NO